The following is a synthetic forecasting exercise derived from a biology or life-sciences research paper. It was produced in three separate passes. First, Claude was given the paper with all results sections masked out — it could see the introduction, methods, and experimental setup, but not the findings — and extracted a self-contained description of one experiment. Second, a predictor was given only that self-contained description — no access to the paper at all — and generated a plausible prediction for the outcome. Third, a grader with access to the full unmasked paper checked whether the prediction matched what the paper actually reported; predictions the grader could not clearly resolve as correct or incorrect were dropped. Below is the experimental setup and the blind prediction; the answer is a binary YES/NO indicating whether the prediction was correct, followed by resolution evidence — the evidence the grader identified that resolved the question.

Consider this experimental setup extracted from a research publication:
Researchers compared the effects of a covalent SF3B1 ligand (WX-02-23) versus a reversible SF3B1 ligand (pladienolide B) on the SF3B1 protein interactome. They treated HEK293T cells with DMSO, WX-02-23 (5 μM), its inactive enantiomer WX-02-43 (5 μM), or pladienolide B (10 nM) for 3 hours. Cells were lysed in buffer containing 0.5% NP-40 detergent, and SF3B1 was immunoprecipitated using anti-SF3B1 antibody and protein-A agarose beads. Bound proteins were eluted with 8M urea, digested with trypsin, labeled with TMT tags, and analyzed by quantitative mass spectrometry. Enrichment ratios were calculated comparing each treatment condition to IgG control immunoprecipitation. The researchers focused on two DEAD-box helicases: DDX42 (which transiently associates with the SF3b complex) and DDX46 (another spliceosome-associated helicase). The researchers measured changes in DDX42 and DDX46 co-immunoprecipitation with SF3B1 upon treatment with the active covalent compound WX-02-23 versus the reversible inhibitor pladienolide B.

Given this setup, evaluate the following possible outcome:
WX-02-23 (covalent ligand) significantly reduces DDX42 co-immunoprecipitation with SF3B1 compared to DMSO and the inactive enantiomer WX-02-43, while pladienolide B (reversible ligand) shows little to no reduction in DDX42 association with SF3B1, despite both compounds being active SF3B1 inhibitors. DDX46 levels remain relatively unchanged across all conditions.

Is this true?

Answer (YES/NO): NO